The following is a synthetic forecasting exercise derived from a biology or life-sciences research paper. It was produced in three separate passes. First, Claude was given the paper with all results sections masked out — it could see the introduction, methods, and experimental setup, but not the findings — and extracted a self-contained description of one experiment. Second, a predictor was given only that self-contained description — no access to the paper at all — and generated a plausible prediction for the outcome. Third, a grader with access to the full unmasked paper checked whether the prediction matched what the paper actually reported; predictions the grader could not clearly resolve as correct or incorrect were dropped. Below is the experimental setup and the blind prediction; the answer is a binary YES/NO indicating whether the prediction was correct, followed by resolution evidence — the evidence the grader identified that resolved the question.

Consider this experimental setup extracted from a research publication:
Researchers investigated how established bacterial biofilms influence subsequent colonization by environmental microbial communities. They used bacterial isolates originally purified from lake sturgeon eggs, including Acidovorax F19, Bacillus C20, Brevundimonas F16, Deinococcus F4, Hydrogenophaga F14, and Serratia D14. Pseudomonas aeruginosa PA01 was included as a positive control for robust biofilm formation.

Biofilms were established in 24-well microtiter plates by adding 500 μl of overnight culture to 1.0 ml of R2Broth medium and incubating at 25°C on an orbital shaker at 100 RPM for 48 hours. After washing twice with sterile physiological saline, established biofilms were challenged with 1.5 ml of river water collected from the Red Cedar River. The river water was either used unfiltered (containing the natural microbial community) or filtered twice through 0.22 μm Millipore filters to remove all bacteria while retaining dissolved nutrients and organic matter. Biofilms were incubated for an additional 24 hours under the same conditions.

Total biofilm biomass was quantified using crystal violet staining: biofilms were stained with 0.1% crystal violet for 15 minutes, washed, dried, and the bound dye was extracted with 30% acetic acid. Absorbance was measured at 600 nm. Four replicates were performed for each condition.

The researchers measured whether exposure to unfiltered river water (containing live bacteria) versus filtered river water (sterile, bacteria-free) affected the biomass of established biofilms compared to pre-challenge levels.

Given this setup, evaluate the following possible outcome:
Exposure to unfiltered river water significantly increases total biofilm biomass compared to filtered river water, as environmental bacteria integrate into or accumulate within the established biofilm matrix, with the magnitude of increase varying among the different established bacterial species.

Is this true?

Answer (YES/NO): NO